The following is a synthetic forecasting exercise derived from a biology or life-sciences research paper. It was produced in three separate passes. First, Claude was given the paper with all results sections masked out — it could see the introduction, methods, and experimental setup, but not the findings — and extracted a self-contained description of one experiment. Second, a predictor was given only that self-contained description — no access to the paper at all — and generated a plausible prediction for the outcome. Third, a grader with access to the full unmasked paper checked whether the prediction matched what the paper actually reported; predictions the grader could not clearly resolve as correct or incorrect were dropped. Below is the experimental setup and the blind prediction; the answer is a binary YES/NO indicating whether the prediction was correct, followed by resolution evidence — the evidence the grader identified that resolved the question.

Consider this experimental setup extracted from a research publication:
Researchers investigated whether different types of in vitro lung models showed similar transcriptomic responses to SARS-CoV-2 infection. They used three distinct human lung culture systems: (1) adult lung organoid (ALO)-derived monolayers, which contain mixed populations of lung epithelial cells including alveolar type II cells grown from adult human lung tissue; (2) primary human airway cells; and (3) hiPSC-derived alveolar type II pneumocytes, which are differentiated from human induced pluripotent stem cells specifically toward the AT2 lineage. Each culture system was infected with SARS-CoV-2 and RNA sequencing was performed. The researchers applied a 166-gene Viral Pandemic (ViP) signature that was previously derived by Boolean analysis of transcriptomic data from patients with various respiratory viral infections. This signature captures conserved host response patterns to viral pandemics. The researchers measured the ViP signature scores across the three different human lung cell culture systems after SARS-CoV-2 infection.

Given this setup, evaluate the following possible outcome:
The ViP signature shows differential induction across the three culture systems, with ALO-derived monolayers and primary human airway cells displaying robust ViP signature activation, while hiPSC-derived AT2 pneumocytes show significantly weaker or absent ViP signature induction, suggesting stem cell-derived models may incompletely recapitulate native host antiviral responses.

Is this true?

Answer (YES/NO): NO